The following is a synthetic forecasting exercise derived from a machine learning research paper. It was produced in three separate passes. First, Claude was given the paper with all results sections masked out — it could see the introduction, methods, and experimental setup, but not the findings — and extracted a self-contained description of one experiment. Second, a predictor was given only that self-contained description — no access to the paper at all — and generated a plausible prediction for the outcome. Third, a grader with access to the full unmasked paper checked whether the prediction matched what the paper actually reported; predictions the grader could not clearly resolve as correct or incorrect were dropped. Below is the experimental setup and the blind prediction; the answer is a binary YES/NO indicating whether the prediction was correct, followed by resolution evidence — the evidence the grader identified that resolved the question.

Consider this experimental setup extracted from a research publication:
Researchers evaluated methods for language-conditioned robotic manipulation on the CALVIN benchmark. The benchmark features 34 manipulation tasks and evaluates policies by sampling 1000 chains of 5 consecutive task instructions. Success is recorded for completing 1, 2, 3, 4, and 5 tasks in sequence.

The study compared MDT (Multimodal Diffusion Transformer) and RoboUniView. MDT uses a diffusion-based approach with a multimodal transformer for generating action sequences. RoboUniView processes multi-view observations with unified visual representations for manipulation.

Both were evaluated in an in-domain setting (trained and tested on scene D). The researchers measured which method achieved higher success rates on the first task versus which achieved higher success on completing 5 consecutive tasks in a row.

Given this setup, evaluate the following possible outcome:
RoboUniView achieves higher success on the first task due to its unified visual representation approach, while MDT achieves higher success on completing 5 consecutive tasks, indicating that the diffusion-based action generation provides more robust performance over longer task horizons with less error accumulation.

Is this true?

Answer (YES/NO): NO